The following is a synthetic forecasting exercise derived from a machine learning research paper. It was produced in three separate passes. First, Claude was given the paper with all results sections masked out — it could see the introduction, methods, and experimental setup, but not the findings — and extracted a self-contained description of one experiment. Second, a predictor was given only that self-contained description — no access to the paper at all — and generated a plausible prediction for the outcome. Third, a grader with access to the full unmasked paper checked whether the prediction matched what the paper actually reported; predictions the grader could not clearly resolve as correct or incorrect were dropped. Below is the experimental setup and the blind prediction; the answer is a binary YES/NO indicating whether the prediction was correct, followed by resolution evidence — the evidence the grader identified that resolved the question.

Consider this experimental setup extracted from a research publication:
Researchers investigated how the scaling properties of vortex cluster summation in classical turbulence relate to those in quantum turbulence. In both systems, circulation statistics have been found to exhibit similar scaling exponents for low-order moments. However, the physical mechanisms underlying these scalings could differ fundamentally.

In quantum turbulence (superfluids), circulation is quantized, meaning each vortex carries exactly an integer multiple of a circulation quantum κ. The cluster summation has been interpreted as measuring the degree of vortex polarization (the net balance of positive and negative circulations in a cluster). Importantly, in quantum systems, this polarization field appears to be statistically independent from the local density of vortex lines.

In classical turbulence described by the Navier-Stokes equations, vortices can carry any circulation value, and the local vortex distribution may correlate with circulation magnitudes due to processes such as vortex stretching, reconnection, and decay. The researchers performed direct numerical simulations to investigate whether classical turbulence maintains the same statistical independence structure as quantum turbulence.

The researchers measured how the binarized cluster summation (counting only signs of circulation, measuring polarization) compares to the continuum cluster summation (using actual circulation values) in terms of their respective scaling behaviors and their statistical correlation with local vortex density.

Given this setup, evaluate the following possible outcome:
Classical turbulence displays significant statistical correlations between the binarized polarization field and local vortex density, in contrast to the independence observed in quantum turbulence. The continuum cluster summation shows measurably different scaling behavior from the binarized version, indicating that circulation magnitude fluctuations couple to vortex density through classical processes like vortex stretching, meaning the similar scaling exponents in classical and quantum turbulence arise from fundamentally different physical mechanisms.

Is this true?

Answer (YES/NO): YES